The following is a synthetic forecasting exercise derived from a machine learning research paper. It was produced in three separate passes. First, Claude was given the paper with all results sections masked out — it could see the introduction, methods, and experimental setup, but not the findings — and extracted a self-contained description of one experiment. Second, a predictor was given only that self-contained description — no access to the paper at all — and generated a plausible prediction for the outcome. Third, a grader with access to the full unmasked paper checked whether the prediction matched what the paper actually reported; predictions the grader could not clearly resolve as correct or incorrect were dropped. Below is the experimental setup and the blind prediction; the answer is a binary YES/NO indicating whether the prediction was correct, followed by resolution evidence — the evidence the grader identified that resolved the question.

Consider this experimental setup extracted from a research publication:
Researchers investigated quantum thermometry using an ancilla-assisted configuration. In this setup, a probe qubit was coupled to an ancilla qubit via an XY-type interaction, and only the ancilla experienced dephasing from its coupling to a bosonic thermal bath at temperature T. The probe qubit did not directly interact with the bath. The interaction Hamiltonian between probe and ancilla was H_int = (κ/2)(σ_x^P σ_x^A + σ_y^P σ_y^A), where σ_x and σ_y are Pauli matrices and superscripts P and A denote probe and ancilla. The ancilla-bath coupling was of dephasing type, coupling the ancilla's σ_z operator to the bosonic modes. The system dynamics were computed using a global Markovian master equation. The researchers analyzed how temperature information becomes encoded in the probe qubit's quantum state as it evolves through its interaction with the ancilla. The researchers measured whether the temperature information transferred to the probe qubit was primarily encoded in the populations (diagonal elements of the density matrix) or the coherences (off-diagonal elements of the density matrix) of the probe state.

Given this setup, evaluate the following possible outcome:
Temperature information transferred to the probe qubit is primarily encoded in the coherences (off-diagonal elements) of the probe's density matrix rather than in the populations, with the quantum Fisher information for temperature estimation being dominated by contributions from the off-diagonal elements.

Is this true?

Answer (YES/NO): YES